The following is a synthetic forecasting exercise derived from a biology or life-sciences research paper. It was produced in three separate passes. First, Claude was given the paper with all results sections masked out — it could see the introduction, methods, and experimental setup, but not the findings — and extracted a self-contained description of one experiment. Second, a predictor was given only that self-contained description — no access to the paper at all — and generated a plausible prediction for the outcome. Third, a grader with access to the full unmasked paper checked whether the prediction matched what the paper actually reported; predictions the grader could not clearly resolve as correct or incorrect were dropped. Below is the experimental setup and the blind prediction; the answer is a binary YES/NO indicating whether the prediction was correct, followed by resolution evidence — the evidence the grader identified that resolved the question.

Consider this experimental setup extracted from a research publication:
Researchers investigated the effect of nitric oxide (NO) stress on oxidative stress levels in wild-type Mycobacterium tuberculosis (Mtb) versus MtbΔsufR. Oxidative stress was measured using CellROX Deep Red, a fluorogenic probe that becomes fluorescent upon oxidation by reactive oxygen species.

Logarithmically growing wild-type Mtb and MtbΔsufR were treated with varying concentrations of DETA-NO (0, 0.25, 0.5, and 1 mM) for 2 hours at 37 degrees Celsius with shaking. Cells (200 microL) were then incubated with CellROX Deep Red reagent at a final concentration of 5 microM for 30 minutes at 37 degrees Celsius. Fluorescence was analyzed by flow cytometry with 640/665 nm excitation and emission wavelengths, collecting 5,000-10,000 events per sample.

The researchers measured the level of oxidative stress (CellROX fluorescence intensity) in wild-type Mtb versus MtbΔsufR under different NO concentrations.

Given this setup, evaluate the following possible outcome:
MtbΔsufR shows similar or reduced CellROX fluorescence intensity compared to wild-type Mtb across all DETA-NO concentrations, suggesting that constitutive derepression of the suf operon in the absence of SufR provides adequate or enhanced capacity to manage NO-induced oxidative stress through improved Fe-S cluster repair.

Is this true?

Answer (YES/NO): NO